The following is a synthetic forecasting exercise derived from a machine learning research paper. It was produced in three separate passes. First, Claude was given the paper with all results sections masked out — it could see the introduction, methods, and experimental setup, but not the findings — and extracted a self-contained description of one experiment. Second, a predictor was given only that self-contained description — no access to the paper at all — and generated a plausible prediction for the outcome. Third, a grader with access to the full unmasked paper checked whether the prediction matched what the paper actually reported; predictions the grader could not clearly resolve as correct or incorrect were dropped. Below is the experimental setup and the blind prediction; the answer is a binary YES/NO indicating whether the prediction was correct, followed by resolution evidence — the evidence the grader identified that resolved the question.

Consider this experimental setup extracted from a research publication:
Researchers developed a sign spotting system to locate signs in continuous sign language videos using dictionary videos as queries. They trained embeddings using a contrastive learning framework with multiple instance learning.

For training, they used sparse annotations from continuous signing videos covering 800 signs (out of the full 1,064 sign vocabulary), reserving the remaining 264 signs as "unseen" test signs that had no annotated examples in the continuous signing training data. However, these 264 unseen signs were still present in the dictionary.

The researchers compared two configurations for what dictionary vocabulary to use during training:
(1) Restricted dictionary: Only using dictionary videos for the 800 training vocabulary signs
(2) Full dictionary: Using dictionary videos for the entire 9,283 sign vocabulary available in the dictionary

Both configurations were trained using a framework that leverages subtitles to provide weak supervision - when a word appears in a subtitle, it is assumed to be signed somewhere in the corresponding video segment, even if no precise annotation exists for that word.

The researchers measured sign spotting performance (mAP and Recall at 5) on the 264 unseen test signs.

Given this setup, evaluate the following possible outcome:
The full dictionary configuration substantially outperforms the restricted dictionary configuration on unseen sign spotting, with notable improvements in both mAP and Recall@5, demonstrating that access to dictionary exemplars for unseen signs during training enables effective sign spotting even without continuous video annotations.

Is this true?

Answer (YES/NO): YES